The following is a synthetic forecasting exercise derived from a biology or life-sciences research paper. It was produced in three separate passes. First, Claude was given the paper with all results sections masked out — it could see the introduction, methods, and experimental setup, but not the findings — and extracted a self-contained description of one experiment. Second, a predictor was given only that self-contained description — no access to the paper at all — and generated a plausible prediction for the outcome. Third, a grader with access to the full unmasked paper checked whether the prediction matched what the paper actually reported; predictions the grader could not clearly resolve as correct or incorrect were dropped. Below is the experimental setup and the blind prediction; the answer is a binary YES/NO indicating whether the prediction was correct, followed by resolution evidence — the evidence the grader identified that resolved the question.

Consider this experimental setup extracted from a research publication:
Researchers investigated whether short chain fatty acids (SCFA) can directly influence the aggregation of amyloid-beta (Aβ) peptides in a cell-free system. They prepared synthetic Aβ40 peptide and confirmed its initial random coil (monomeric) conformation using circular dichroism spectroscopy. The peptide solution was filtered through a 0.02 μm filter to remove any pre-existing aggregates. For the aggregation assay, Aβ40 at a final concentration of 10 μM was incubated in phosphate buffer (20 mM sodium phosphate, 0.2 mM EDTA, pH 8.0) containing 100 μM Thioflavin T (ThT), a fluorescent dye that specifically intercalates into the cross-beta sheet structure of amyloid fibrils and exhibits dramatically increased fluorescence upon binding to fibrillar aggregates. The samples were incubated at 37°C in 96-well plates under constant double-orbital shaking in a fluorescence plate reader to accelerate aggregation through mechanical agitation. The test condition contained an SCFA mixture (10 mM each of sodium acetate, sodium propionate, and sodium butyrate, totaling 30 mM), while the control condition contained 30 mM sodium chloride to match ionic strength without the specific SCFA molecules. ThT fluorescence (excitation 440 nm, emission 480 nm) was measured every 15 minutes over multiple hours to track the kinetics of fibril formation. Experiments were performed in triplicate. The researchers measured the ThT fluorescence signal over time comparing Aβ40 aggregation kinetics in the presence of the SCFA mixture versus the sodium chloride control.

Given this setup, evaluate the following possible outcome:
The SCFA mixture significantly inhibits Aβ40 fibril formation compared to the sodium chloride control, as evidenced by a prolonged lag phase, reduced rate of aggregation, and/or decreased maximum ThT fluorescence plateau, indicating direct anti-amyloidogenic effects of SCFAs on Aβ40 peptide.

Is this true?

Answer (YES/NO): NO